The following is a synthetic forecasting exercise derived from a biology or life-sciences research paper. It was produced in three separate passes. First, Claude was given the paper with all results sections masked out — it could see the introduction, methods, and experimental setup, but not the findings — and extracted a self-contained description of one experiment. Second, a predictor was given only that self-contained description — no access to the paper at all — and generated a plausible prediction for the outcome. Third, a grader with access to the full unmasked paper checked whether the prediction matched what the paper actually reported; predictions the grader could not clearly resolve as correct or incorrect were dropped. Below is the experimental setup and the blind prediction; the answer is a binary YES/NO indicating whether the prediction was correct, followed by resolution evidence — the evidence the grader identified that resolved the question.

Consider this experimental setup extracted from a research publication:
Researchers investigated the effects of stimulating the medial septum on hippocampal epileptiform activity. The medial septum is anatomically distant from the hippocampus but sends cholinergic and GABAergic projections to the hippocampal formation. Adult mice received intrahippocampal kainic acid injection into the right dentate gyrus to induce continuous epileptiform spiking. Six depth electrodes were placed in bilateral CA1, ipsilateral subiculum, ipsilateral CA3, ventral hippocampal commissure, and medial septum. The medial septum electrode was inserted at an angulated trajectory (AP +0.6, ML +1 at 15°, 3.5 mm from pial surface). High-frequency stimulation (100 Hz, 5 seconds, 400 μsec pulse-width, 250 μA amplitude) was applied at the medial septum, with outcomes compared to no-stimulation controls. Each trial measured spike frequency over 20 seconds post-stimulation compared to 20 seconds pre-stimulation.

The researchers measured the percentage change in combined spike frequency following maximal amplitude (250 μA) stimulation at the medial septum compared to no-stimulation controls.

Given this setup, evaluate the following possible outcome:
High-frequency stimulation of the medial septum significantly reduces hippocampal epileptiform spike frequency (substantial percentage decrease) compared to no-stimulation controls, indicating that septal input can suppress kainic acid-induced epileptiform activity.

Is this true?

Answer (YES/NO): NO